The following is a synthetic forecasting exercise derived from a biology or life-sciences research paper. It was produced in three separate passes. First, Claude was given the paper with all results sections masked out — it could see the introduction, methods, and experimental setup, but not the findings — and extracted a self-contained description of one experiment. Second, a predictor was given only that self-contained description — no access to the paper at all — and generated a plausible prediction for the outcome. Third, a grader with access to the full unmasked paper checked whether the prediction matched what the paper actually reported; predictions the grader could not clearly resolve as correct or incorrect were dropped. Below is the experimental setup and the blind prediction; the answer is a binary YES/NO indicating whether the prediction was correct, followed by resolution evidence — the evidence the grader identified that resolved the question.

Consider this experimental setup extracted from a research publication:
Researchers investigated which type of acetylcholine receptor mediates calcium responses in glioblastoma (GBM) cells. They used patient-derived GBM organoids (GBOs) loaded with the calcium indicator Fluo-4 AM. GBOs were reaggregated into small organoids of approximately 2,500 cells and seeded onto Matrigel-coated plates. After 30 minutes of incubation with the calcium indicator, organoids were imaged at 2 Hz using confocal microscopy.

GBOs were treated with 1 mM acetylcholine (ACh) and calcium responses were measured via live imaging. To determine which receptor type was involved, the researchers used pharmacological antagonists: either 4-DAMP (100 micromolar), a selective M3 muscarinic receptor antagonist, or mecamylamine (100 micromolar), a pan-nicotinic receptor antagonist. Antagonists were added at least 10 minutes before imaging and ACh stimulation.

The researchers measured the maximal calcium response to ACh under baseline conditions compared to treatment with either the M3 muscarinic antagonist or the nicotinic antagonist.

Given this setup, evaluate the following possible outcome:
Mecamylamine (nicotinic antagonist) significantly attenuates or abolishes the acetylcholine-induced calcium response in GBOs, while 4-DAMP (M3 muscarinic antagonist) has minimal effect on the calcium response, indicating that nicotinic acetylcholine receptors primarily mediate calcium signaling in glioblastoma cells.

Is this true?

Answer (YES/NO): NO